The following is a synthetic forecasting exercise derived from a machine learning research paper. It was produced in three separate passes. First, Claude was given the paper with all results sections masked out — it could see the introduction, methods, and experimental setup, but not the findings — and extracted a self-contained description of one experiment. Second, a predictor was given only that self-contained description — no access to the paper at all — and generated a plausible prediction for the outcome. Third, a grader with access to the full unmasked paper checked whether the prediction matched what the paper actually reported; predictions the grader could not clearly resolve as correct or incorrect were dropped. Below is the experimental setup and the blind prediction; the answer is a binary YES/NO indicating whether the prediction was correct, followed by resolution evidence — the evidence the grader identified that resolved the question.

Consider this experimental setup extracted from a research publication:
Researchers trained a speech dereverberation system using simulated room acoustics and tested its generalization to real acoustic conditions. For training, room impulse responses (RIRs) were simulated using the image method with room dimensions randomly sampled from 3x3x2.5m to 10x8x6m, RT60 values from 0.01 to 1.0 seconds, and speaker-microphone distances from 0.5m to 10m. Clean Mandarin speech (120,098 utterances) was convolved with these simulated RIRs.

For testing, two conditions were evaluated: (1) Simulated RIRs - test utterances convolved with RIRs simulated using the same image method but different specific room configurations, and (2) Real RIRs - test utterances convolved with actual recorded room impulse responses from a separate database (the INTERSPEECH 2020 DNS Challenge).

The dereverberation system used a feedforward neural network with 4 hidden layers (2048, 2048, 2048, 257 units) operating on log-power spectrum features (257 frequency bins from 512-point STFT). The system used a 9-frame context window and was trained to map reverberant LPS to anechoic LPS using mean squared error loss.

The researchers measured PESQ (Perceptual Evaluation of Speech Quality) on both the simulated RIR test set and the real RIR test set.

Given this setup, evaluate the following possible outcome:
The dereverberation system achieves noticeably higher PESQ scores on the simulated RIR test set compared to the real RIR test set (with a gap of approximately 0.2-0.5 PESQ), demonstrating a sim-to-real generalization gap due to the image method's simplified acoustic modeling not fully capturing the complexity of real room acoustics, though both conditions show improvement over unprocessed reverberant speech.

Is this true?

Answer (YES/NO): NO